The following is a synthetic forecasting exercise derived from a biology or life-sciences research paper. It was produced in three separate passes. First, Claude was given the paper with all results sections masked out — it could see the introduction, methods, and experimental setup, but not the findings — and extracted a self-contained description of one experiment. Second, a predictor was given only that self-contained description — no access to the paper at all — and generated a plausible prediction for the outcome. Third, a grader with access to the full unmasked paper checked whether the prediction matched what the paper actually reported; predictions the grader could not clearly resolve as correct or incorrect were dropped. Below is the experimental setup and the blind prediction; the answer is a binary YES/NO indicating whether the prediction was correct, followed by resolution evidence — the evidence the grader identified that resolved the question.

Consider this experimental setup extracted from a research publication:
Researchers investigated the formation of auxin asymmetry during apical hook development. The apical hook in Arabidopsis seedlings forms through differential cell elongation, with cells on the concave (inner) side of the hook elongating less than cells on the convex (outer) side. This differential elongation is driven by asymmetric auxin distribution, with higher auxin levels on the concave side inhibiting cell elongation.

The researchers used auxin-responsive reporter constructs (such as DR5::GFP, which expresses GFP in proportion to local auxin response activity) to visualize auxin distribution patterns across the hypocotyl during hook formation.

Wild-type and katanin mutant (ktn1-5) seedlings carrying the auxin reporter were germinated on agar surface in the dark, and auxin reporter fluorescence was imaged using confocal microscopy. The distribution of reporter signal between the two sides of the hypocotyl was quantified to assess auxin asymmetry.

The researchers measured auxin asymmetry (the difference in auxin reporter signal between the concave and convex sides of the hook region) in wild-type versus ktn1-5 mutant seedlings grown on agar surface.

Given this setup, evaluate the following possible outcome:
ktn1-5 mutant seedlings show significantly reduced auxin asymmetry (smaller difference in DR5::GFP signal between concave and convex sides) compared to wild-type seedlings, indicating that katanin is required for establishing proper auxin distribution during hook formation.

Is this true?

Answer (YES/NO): YES